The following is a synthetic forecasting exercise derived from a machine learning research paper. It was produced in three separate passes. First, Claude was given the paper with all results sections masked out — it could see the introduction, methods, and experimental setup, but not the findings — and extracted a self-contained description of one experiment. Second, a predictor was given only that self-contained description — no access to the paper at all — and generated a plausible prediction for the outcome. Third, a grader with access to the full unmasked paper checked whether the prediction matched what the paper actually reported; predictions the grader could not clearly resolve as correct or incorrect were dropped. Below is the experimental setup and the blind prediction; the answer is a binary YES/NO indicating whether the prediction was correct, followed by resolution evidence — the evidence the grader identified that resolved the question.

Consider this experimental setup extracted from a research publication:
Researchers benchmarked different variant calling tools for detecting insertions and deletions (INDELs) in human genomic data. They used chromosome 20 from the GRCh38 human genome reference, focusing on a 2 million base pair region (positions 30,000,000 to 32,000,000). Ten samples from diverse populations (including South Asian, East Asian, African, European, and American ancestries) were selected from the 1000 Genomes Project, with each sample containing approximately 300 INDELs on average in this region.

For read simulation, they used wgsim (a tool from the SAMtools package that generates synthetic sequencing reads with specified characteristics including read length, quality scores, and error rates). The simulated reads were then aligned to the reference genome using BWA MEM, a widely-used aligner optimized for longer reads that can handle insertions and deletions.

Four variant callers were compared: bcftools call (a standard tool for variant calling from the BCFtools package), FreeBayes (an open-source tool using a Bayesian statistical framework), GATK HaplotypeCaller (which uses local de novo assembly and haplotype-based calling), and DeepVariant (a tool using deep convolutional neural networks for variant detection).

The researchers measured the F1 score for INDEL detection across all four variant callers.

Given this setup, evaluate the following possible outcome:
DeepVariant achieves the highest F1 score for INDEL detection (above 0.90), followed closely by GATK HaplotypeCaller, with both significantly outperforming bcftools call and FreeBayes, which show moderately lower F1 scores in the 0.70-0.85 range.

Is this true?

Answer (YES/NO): NO